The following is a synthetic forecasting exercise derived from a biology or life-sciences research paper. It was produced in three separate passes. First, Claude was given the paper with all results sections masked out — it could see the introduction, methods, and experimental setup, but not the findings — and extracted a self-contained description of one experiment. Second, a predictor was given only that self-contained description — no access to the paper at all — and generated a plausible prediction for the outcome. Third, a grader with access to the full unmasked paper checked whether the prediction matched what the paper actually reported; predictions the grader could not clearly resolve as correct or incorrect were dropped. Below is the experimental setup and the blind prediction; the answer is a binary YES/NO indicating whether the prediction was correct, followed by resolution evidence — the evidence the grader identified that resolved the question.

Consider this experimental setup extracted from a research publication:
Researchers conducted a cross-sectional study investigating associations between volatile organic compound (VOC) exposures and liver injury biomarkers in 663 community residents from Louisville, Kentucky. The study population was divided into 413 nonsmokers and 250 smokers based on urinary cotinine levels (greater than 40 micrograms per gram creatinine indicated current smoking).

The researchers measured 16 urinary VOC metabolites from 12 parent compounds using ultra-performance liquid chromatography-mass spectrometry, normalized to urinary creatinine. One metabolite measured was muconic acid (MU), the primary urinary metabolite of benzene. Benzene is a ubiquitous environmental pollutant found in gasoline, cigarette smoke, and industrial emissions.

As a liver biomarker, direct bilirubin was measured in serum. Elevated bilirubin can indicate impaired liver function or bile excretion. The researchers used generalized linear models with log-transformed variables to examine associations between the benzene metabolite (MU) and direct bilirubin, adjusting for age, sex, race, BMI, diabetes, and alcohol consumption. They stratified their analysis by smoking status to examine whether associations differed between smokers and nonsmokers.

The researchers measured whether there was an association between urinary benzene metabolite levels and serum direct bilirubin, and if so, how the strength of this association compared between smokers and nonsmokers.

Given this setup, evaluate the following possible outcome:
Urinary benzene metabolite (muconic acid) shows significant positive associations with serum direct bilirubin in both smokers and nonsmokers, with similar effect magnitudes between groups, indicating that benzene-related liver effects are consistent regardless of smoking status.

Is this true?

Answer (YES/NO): NO